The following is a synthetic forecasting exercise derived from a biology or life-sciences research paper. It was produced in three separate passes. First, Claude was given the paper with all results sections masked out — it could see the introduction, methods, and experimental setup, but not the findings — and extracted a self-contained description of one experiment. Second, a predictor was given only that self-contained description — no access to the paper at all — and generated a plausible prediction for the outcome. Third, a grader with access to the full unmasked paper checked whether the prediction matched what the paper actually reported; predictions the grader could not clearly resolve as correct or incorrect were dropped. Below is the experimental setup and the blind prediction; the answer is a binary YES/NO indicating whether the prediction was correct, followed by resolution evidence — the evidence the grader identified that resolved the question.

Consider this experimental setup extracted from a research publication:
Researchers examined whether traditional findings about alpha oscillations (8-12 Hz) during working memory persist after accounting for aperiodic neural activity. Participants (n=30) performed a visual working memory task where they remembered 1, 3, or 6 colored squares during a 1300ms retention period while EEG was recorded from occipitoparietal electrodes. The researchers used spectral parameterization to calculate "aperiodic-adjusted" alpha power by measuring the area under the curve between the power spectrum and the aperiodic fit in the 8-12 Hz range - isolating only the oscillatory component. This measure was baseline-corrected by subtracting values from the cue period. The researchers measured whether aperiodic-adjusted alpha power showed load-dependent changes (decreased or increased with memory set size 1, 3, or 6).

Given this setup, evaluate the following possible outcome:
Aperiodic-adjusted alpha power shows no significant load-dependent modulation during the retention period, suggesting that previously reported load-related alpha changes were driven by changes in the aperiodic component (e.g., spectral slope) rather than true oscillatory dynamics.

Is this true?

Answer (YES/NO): NO